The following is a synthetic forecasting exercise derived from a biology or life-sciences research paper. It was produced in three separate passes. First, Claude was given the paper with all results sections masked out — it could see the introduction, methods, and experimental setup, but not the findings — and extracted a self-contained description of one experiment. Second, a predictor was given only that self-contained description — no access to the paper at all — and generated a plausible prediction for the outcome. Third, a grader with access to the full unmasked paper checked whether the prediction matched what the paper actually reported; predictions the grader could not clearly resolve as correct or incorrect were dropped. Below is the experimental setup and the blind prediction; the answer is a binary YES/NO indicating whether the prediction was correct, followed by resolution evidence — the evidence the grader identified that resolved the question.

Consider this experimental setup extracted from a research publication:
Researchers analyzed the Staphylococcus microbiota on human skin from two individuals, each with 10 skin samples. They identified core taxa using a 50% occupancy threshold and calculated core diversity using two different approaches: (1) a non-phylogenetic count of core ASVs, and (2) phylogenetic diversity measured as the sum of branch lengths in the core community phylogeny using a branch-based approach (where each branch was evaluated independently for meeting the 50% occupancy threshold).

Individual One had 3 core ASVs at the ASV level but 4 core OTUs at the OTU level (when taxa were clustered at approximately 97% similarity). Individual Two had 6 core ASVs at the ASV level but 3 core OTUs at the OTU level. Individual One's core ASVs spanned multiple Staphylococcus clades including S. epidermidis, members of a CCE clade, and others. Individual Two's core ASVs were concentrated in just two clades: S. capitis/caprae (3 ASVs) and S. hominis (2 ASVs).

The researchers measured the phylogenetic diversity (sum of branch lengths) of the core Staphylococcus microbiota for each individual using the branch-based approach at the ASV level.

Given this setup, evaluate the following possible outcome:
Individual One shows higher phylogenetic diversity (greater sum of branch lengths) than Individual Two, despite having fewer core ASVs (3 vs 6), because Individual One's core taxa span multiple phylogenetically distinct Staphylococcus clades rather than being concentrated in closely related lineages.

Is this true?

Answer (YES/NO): YES